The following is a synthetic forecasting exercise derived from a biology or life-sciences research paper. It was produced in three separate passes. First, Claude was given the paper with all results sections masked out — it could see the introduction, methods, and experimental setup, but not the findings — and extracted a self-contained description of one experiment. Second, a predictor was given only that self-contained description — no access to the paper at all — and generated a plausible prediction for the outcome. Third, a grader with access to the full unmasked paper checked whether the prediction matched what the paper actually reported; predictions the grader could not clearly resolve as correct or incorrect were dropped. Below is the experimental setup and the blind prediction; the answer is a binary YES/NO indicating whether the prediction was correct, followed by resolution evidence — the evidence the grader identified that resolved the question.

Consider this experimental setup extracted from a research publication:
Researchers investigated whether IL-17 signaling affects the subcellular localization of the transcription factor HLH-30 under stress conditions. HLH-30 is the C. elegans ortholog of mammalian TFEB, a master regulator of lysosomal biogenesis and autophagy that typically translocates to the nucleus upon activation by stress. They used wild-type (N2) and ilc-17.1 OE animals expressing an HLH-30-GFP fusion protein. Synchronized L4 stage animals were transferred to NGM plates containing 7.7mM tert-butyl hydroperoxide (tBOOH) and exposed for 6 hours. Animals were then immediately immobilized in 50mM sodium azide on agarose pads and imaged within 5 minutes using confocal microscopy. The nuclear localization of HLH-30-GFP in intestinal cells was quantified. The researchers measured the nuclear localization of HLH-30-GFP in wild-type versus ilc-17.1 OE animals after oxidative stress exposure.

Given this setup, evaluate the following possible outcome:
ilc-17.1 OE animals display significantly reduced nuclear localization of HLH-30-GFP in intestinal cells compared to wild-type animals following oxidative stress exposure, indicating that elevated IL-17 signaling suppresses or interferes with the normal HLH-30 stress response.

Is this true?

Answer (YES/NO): YES